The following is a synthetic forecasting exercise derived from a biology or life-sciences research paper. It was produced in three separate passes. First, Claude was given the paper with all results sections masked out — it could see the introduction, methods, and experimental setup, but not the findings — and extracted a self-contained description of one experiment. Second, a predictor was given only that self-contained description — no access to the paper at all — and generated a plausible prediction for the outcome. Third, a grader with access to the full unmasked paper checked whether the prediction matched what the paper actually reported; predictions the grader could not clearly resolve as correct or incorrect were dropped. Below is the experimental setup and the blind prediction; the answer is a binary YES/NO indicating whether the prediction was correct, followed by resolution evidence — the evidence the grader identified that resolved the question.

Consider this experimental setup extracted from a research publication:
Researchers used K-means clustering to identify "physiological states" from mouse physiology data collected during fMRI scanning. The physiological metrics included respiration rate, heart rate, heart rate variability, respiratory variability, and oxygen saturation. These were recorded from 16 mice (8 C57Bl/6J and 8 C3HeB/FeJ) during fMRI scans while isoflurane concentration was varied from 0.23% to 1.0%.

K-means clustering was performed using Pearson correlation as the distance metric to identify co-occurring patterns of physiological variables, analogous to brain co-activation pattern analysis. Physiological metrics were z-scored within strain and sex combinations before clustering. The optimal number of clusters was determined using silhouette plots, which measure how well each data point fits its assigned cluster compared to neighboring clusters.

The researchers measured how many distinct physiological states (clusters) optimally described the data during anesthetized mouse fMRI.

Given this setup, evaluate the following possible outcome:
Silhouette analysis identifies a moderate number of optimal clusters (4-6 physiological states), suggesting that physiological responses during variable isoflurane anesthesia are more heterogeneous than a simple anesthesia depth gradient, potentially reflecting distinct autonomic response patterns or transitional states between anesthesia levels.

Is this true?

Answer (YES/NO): YES